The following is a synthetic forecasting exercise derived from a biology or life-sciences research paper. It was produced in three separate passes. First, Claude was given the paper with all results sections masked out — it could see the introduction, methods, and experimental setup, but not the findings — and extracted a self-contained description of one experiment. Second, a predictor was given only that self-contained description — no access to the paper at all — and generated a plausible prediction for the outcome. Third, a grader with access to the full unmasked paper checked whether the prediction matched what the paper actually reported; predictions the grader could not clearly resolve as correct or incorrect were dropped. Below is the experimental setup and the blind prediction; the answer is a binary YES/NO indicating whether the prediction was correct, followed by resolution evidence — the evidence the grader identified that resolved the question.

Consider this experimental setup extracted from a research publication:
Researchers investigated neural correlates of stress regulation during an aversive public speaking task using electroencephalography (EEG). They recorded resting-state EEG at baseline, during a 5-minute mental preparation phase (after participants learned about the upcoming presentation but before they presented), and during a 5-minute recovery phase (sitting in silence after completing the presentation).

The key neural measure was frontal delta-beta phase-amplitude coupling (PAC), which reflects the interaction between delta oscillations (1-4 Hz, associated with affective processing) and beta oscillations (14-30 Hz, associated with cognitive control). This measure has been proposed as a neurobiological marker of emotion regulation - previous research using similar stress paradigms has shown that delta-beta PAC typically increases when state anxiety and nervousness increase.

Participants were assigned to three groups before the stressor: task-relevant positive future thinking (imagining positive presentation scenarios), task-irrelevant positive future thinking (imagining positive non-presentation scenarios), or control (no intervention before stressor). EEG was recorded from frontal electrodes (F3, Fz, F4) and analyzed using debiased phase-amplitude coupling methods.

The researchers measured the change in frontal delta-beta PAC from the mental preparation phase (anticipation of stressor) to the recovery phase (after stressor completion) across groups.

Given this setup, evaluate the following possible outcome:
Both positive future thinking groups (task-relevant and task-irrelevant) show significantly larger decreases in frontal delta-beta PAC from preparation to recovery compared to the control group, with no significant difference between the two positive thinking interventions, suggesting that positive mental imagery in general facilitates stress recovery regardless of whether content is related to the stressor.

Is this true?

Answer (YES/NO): NO